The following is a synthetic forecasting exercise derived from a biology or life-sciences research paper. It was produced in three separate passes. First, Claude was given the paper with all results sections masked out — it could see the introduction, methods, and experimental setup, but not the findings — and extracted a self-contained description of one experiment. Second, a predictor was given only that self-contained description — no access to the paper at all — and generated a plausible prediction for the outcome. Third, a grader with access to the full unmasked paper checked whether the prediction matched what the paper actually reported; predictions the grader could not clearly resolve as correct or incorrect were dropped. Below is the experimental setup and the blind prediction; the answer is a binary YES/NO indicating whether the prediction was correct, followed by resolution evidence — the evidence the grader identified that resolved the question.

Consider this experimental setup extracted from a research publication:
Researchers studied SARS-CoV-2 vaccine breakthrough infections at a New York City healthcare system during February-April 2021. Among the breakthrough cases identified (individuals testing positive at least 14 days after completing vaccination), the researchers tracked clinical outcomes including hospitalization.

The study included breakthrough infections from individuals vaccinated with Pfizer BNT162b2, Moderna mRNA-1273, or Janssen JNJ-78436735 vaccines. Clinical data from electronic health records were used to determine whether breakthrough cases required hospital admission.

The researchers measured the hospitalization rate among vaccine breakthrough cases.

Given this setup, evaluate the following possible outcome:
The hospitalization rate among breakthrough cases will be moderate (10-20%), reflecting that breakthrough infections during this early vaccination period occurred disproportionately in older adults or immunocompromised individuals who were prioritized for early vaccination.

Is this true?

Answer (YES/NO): YES